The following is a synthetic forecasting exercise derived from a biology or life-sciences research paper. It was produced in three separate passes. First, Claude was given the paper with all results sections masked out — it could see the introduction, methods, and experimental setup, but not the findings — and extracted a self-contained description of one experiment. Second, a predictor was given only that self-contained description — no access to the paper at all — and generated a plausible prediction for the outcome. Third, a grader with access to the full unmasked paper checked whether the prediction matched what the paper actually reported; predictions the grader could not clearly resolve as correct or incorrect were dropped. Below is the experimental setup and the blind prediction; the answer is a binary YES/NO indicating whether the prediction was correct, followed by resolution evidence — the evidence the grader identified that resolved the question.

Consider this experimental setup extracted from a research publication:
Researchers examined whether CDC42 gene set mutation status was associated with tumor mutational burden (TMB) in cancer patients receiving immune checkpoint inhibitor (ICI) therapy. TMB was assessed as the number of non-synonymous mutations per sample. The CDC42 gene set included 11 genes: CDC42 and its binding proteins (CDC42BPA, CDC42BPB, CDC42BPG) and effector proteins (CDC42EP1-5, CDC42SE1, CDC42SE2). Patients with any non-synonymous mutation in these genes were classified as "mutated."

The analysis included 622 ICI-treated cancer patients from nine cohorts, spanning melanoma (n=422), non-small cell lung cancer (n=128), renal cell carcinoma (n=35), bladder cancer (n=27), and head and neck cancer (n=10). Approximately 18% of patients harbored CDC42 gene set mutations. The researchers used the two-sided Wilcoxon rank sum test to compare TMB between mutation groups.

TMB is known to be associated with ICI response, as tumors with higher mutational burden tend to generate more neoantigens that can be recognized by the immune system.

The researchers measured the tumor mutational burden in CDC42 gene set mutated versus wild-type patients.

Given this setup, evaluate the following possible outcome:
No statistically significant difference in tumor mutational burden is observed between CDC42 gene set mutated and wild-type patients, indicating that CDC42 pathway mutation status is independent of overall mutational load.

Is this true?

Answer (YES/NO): NO